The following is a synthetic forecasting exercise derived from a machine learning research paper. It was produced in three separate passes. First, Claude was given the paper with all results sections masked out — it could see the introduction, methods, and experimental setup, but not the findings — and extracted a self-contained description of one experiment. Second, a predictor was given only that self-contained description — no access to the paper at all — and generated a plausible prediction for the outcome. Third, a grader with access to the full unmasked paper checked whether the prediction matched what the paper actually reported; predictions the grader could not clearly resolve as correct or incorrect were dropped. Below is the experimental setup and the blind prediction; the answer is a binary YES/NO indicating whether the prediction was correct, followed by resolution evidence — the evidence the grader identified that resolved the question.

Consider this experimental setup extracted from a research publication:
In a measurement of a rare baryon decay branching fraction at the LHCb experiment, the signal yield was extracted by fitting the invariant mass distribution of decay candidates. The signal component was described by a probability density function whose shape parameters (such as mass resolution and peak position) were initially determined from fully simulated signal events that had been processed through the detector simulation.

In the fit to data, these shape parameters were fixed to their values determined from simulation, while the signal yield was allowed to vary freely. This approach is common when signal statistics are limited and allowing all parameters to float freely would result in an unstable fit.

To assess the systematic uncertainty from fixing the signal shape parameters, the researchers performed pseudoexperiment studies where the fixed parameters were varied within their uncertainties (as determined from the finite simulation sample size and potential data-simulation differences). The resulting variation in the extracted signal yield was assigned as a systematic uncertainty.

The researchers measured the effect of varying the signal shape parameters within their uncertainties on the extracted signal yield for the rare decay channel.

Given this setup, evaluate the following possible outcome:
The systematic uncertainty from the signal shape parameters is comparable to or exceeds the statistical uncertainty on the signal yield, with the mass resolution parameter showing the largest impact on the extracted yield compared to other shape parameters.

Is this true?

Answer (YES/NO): NO